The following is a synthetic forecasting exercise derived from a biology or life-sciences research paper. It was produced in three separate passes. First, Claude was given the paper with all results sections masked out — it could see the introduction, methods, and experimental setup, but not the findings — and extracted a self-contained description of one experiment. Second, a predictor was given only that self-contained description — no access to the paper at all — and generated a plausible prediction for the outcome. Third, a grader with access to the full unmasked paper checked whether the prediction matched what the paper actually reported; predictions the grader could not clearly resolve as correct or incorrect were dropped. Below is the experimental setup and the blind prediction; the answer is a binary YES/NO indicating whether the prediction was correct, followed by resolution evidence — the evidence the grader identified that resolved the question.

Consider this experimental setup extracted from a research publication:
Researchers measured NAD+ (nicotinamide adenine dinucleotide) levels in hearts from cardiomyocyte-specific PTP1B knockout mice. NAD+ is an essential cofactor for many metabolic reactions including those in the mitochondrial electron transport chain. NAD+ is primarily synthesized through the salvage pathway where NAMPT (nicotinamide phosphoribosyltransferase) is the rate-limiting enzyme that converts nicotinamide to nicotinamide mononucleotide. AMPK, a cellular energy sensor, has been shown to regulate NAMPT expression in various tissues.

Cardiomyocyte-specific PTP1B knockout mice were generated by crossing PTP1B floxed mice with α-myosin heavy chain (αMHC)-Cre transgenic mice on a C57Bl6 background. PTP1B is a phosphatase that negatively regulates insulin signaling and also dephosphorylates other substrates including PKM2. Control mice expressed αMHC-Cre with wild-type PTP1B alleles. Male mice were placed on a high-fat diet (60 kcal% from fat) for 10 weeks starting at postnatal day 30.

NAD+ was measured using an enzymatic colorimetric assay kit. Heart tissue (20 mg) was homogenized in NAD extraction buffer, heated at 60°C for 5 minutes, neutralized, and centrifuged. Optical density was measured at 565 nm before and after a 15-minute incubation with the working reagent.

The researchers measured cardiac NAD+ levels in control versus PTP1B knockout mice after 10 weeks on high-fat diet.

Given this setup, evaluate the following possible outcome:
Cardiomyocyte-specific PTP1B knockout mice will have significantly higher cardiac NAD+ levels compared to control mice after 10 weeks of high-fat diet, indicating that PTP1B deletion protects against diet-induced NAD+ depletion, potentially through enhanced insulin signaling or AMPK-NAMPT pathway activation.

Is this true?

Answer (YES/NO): YES